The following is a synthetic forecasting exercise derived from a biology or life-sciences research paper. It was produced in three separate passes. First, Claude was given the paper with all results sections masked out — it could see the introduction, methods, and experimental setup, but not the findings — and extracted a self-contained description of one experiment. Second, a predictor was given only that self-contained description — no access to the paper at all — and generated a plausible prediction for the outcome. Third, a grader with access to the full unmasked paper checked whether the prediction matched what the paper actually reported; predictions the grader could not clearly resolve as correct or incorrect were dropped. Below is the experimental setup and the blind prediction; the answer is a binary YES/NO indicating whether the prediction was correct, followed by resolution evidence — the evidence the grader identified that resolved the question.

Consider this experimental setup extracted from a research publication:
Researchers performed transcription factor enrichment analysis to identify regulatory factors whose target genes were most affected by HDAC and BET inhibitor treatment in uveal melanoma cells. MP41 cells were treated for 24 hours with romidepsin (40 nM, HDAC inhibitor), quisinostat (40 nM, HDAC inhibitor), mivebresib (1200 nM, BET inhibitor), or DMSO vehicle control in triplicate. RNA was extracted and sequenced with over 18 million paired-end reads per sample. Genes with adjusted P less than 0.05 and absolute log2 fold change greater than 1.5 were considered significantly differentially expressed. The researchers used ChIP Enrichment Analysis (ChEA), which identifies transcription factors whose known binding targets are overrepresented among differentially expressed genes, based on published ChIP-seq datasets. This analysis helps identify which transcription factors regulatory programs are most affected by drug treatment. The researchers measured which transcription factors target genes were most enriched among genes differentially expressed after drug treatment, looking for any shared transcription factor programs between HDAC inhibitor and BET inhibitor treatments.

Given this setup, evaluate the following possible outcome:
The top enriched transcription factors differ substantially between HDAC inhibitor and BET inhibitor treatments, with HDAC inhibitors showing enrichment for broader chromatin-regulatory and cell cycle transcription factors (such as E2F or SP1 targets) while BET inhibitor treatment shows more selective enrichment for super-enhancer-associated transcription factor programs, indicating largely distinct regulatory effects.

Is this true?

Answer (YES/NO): NO